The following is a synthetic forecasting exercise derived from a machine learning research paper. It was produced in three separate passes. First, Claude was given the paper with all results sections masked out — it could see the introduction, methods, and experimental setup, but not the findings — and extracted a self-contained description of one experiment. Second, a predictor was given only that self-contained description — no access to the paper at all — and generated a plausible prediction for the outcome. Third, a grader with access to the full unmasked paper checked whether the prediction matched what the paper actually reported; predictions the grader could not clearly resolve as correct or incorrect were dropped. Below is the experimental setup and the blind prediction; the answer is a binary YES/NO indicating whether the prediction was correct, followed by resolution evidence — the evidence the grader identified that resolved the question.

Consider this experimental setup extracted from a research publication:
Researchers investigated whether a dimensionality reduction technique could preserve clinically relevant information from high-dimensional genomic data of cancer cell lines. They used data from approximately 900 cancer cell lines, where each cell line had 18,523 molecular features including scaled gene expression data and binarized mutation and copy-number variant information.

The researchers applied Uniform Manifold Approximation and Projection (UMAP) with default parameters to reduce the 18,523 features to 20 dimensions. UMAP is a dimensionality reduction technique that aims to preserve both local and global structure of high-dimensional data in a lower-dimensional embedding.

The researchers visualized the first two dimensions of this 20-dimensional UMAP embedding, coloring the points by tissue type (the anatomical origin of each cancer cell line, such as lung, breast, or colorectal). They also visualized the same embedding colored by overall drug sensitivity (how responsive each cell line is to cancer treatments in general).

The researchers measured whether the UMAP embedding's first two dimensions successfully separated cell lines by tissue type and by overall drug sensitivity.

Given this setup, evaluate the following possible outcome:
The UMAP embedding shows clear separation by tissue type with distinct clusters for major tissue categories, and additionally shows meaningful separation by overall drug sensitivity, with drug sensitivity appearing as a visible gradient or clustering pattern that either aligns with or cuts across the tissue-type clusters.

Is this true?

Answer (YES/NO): NO